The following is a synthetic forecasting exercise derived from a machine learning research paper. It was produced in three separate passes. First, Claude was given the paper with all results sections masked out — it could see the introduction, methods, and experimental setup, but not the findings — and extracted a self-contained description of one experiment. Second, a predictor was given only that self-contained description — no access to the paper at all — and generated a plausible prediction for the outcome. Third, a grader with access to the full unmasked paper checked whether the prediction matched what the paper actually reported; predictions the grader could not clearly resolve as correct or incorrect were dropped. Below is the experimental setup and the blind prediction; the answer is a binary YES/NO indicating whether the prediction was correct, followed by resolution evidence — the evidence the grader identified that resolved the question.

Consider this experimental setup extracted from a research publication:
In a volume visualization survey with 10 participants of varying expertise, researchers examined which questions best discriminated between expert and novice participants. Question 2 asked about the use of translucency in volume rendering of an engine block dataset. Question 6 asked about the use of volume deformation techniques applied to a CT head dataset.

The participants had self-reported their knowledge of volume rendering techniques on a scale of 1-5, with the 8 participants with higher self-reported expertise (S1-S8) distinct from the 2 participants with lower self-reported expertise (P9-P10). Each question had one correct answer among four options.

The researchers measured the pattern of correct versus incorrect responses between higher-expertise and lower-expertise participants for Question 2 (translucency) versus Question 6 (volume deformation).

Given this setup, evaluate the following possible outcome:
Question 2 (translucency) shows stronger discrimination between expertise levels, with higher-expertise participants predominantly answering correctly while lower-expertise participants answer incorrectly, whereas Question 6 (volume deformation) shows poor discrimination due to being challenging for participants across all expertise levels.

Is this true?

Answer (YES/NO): NO